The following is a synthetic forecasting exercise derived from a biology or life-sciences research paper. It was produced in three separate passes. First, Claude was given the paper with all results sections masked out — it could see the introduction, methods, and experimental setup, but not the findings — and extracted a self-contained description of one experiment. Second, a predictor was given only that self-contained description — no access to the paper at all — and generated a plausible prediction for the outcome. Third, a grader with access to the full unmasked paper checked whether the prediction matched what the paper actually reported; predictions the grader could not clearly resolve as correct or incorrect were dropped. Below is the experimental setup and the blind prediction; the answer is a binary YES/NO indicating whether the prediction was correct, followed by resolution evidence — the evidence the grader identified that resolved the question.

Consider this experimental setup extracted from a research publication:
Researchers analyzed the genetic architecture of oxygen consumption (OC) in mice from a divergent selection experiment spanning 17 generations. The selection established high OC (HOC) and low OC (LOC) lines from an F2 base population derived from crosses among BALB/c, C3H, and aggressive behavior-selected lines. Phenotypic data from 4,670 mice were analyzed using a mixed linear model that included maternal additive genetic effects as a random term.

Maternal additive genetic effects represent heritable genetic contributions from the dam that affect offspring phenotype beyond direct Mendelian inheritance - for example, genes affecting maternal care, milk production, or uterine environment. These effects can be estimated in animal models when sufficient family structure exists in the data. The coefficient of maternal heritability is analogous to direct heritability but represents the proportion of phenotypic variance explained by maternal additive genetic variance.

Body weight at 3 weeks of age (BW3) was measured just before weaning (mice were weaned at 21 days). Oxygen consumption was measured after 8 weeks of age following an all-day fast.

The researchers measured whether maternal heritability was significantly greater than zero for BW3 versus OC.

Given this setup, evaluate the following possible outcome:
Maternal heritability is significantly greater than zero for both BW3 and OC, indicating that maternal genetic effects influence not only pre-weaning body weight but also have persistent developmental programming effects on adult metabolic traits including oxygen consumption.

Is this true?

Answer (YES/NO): NO